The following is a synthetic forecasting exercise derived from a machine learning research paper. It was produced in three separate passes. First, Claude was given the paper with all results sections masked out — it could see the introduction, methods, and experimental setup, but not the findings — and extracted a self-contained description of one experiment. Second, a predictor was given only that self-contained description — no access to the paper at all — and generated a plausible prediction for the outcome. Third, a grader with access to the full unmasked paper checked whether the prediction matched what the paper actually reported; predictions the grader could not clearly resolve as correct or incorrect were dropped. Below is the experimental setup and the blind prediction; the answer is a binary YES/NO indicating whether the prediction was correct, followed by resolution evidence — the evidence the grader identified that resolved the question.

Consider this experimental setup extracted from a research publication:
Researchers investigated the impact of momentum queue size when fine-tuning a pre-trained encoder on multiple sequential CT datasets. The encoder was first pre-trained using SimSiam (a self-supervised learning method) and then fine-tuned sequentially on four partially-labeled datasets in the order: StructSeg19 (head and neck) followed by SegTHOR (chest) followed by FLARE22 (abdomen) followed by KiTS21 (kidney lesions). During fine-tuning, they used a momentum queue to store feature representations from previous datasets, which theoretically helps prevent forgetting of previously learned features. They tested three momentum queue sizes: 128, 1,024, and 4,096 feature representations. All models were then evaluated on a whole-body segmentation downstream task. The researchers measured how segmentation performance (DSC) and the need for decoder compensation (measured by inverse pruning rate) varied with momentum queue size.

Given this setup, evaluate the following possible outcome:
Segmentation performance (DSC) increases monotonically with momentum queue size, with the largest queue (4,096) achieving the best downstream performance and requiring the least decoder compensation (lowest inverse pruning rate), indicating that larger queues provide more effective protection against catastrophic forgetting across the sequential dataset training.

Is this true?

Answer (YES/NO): NO